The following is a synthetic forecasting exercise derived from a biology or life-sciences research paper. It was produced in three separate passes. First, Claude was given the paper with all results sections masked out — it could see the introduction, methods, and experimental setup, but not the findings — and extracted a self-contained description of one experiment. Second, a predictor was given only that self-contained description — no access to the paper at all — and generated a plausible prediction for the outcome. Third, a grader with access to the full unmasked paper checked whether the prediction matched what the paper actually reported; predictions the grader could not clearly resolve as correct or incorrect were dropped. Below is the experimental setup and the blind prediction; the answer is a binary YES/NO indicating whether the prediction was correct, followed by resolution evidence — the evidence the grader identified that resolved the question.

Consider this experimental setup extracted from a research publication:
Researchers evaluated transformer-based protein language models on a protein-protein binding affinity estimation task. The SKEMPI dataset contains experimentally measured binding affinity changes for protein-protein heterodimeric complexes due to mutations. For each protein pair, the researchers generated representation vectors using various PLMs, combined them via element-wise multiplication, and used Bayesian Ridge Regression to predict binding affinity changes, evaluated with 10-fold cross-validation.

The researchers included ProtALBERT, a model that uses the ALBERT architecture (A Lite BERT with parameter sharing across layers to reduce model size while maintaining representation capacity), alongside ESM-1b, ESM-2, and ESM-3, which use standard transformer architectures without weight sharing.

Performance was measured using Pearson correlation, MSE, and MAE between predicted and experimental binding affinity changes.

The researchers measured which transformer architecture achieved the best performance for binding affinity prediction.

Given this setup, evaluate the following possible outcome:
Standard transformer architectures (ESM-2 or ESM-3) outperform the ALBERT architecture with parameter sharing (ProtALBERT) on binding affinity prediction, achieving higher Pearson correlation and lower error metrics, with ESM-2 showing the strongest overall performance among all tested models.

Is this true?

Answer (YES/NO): NO